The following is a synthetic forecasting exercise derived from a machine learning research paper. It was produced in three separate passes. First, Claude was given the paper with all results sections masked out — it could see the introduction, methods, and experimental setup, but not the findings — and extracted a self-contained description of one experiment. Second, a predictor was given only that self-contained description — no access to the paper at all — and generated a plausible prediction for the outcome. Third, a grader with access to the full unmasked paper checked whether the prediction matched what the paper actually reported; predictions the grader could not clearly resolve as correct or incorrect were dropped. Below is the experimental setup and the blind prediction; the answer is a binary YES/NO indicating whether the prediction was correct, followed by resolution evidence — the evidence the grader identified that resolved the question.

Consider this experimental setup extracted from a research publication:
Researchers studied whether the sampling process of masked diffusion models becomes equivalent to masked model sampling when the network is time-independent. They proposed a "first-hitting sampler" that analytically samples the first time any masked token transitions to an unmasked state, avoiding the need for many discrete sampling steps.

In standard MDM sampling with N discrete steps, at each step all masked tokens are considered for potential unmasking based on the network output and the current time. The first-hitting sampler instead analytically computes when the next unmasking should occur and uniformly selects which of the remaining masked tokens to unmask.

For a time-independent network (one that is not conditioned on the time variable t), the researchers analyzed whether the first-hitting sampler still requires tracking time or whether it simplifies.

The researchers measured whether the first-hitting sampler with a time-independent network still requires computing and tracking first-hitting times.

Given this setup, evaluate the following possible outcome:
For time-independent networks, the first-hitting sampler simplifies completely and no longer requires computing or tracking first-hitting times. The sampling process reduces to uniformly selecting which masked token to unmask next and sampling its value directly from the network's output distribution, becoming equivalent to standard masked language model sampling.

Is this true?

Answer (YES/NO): YES